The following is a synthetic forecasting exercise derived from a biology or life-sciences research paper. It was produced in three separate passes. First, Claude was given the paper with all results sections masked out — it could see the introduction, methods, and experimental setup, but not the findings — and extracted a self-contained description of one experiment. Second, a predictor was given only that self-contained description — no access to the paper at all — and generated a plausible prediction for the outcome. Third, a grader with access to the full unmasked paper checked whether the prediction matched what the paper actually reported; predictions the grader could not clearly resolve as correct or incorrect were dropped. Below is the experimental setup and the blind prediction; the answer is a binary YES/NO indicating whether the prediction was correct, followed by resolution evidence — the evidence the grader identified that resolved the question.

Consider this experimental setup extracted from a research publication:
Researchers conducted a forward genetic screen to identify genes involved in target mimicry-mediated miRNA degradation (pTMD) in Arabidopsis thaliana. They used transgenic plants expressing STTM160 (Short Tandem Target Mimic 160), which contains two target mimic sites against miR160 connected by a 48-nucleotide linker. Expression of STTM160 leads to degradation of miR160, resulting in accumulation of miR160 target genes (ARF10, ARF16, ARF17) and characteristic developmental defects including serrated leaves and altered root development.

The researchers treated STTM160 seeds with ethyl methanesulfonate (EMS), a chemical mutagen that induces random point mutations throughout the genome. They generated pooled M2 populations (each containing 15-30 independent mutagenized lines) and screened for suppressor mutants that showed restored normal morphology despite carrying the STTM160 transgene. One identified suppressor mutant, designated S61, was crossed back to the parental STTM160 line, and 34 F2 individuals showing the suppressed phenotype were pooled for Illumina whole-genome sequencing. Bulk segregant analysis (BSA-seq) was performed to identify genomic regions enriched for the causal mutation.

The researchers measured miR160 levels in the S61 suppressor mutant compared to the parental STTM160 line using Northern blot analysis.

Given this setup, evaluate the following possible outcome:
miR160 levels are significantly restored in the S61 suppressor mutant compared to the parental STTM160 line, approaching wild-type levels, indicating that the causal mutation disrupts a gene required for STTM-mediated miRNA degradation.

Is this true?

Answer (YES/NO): NO